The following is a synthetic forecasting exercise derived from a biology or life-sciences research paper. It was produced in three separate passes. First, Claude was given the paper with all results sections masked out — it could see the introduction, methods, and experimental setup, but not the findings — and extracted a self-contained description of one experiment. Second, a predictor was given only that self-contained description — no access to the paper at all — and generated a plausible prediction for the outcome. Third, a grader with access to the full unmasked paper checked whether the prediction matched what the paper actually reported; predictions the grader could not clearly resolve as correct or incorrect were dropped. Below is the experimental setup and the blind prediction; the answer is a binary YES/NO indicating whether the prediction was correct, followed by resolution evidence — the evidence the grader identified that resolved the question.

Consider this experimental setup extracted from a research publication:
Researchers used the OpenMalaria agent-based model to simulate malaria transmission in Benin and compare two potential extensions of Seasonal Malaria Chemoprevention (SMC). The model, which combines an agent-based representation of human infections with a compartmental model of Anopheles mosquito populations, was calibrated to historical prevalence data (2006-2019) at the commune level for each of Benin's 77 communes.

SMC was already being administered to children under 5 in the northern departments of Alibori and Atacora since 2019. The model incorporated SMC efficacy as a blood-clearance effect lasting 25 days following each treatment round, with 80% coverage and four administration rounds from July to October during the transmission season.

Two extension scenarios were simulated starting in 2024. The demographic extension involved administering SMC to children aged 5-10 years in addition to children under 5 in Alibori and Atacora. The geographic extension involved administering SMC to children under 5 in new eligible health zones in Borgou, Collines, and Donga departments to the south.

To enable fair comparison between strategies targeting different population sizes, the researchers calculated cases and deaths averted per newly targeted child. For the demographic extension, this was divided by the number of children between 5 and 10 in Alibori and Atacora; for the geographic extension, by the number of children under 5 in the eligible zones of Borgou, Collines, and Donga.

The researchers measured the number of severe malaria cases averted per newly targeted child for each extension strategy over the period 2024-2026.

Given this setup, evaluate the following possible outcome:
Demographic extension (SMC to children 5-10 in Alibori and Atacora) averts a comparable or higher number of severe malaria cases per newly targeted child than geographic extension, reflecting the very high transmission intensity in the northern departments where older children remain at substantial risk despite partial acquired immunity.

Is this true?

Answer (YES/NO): NO